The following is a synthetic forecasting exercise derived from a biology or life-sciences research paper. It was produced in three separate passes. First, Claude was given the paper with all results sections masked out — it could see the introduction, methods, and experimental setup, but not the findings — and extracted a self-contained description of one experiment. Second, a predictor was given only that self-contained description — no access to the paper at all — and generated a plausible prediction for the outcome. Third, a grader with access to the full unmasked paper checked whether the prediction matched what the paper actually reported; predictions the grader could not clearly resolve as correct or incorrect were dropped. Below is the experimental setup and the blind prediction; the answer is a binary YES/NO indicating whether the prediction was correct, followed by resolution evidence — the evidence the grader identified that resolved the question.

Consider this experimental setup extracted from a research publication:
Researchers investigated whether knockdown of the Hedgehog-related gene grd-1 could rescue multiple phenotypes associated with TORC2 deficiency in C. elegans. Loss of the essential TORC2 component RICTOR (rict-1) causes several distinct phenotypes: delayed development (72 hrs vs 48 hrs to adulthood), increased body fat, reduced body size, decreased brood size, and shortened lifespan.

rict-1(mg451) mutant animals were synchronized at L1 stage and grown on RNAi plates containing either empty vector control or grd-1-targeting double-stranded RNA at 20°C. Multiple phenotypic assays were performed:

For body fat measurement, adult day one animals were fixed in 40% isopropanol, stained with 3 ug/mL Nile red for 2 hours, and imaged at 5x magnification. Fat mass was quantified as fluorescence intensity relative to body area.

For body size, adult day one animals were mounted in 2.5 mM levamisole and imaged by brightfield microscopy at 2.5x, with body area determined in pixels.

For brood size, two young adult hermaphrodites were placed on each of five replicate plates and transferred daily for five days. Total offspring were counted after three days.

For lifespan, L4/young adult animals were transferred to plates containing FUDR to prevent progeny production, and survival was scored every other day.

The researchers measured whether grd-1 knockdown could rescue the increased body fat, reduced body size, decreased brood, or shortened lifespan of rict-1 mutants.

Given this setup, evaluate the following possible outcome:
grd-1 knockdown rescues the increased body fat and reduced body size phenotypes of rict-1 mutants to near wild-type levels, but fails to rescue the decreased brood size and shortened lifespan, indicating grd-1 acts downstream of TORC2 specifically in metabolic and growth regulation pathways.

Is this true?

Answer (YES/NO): NO